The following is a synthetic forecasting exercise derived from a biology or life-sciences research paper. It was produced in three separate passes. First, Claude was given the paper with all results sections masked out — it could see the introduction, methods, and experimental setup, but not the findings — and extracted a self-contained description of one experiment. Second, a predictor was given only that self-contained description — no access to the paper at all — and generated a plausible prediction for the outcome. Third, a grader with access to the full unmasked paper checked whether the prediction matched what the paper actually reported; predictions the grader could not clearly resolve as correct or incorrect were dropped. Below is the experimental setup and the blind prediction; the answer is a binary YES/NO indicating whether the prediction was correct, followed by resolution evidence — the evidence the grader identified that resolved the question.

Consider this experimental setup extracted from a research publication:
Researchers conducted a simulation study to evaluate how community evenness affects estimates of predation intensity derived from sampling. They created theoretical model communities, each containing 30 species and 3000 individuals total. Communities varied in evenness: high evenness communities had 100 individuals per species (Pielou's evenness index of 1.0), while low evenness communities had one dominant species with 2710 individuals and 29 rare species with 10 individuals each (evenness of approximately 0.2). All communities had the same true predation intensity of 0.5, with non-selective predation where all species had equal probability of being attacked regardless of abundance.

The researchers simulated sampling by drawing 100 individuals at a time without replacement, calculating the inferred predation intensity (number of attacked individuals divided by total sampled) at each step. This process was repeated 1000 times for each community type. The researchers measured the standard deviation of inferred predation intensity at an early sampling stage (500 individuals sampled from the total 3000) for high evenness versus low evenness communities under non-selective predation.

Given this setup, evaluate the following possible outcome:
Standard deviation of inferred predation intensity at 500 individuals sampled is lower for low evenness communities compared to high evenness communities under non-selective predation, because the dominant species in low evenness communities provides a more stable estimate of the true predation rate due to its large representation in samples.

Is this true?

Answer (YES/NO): NO